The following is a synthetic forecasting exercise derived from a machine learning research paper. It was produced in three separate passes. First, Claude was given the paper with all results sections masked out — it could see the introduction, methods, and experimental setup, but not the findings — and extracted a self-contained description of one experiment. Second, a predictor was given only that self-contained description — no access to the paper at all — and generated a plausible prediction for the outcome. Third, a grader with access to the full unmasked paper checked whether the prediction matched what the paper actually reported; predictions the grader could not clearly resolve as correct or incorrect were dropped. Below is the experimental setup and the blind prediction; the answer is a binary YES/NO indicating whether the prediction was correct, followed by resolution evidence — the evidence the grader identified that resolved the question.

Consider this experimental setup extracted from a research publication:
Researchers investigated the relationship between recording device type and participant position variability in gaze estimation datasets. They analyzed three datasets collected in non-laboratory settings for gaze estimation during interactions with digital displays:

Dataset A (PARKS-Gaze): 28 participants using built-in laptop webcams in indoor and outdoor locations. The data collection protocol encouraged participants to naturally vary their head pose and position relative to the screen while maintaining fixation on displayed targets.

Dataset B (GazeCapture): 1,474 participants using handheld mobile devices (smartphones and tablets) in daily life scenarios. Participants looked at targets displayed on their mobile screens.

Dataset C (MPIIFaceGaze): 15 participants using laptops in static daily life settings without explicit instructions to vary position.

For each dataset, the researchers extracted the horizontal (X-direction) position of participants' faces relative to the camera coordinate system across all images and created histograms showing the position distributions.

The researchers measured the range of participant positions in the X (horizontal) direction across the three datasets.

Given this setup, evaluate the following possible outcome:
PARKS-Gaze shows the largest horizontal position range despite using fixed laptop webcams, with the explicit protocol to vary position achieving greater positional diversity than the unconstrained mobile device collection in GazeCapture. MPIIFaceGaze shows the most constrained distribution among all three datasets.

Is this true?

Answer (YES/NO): YES